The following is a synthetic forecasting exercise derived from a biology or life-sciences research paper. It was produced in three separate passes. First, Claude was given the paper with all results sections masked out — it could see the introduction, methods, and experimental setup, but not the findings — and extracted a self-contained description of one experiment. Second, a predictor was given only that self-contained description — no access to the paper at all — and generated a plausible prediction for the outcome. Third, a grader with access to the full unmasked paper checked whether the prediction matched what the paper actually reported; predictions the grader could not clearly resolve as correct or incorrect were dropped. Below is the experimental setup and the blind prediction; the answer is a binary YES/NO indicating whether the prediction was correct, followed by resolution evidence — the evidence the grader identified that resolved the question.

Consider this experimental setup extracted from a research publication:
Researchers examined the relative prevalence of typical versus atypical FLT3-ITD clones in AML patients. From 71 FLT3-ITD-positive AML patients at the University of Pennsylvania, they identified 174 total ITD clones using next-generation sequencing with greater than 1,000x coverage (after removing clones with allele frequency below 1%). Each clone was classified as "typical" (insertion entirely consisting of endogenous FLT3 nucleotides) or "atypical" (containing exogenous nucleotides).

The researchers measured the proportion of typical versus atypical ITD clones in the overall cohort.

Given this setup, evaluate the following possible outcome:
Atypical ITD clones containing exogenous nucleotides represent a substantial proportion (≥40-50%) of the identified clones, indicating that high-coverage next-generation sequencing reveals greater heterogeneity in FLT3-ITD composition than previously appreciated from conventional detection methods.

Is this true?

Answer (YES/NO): NO